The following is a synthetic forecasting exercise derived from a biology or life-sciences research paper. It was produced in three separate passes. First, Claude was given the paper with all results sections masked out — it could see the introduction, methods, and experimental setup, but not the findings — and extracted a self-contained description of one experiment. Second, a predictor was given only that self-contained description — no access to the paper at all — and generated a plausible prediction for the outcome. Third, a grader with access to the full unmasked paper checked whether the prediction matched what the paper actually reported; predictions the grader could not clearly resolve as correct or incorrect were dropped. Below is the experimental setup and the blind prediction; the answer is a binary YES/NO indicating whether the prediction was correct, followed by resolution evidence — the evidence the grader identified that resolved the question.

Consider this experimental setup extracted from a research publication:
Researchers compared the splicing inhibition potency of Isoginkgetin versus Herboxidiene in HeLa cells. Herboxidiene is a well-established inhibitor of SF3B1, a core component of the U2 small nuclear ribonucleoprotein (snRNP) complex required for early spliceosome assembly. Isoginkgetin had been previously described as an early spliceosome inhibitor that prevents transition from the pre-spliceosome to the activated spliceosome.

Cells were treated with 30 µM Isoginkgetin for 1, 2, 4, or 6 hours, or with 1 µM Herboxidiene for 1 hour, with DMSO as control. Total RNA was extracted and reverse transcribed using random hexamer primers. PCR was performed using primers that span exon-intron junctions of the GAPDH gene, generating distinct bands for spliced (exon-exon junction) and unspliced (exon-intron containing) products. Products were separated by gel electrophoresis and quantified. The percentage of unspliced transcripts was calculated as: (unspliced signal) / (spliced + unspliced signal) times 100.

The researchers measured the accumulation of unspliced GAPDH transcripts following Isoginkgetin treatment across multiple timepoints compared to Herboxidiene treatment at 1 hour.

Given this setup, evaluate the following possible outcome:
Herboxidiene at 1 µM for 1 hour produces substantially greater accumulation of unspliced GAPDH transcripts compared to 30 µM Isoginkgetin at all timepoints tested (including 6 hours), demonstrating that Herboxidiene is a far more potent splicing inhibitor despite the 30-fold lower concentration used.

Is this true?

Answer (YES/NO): YES